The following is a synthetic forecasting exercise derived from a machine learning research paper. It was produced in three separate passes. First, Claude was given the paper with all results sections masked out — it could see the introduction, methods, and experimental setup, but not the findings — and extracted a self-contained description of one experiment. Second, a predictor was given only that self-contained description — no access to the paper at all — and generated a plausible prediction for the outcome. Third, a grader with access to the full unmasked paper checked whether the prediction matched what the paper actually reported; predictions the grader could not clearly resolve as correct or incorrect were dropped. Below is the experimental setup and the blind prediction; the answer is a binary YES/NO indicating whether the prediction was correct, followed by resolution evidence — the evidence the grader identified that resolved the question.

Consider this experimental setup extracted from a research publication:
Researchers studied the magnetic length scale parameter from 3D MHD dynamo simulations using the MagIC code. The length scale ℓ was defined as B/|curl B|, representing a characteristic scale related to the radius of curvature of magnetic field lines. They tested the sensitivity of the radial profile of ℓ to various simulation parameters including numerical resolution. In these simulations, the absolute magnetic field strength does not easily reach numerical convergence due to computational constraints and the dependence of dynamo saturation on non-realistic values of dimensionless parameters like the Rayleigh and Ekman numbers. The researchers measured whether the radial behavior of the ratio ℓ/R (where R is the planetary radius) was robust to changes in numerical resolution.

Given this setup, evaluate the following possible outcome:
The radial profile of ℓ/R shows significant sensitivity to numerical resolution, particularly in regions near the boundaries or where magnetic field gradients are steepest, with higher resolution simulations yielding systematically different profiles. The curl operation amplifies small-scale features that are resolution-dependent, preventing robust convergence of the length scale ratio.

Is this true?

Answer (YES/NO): NO